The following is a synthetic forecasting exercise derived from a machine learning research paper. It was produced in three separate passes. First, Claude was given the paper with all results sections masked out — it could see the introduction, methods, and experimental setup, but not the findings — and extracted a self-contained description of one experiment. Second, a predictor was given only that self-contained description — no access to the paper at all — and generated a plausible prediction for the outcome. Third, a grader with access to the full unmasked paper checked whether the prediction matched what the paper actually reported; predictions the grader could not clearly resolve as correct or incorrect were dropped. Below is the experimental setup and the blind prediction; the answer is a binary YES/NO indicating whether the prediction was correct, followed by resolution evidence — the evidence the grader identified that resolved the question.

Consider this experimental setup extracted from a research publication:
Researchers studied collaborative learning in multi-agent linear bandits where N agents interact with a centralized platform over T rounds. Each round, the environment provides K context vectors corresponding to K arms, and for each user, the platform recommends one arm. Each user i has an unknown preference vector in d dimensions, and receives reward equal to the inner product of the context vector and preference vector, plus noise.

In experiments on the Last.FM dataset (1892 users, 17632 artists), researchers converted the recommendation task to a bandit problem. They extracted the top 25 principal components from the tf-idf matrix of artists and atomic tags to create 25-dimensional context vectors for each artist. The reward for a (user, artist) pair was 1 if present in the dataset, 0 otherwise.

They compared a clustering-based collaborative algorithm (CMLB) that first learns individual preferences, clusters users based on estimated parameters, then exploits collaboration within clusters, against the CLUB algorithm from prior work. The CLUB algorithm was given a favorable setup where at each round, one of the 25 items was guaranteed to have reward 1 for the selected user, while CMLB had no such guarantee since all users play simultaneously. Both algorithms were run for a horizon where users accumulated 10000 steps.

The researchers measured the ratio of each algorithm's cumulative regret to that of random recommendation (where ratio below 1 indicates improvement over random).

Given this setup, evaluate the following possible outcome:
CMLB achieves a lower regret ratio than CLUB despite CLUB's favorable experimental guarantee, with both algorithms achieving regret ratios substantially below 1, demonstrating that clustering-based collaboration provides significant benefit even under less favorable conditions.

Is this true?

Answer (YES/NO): NO